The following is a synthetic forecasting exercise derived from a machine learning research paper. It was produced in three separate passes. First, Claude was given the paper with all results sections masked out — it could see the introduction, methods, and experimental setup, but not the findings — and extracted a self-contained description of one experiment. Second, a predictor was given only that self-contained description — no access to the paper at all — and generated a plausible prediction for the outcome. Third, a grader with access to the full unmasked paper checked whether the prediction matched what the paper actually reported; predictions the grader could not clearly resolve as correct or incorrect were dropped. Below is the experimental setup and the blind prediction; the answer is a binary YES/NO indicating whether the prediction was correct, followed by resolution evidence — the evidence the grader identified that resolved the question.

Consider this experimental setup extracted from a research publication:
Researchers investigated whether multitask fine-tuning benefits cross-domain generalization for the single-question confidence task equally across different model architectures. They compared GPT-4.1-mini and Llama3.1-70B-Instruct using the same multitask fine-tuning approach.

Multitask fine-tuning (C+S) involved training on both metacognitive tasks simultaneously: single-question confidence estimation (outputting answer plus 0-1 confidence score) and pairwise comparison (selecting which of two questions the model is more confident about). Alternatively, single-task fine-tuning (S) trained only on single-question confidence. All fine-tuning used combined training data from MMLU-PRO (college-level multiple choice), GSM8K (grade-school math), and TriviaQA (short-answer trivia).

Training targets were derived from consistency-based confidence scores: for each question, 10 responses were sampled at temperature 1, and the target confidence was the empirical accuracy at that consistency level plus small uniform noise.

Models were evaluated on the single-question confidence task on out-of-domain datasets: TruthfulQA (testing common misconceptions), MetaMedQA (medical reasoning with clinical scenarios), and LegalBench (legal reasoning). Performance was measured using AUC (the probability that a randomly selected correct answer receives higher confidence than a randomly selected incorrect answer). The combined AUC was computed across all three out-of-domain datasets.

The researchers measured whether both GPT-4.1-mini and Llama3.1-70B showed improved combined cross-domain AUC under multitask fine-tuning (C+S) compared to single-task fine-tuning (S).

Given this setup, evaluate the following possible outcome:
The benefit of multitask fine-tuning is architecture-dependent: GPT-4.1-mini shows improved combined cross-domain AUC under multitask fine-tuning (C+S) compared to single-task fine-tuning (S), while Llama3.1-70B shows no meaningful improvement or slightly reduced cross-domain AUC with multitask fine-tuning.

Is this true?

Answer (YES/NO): NO